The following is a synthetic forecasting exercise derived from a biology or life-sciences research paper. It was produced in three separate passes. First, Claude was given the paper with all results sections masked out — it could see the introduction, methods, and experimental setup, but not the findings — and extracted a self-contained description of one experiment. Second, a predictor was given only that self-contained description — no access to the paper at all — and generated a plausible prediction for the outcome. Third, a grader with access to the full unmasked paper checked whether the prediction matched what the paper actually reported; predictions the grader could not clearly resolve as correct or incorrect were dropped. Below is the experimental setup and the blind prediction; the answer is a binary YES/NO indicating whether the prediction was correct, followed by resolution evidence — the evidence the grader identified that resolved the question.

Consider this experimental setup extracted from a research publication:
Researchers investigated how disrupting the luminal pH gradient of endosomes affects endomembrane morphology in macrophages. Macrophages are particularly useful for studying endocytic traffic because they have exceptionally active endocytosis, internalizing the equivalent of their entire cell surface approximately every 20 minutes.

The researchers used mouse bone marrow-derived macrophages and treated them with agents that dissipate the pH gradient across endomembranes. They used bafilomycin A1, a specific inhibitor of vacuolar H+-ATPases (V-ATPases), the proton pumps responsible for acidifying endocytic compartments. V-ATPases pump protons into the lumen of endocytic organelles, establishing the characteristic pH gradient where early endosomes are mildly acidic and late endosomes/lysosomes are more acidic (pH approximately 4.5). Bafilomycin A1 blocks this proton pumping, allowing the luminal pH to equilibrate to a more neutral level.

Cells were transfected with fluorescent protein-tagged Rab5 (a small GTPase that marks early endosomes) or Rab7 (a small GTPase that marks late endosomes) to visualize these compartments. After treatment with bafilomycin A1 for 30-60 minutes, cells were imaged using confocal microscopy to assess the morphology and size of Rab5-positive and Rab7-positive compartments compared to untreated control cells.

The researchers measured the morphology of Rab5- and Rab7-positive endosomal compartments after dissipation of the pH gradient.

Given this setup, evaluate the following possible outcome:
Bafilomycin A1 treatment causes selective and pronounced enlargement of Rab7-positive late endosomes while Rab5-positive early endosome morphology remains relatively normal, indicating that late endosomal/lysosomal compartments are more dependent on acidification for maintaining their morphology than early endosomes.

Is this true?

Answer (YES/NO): NO